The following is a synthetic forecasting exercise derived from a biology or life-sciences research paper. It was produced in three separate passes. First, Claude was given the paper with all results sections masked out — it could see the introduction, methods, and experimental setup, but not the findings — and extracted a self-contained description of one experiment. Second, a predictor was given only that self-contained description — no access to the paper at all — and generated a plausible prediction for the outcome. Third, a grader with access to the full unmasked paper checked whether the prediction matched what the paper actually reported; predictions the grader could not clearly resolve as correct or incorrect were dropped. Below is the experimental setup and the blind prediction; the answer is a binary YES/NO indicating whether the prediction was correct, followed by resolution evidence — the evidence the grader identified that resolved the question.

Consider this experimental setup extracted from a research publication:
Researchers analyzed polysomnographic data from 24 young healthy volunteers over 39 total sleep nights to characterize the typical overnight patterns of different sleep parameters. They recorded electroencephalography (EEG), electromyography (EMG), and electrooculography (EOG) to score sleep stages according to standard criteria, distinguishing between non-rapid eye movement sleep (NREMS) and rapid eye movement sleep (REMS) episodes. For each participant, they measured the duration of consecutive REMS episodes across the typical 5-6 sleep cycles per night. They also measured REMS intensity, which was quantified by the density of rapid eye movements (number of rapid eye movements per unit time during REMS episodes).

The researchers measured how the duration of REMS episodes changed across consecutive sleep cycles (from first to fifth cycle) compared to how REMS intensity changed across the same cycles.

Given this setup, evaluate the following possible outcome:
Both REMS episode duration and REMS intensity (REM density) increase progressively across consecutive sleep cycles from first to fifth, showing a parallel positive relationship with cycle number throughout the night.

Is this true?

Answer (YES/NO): NO